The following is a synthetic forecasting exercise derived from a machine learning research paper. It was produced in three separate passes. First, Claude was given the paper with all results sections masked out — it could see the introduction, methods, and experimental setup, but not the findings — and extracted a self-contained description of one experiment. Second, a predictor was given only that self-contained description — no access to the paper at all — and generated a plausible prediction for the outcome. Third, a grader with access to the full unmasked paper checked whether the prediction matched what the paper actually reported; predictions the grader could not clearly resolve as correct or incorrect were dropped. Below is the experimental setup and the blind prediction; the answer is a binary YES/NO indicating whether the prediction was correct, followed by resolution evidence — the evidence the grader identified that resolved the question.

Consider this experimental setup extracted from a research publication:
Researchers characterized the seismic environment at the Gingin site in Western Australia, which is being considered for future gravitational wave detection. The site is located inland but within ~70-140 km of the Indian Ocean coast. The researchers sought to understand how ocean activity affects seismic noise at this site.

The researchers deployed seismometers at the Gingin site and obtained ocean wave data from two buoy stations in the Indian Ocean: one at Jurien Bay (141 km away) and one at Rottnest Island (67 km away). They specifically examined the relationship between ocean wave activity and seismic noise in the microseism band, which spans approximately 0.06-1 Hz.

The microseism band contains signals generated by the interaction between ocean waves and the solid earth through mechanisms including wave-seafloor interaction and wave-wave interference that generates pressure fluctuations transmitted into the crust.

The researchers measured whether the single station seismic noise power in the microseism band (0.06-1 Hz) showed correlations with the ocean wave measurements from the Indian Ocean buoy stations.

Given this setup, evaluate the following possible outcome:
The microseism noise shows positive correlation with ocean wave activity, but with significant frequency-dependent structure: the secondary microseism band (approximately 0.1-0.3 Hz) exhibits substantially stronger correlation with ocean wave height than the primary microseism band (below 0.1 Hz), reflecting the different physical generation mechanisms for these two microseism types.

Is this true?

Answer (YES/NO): NO